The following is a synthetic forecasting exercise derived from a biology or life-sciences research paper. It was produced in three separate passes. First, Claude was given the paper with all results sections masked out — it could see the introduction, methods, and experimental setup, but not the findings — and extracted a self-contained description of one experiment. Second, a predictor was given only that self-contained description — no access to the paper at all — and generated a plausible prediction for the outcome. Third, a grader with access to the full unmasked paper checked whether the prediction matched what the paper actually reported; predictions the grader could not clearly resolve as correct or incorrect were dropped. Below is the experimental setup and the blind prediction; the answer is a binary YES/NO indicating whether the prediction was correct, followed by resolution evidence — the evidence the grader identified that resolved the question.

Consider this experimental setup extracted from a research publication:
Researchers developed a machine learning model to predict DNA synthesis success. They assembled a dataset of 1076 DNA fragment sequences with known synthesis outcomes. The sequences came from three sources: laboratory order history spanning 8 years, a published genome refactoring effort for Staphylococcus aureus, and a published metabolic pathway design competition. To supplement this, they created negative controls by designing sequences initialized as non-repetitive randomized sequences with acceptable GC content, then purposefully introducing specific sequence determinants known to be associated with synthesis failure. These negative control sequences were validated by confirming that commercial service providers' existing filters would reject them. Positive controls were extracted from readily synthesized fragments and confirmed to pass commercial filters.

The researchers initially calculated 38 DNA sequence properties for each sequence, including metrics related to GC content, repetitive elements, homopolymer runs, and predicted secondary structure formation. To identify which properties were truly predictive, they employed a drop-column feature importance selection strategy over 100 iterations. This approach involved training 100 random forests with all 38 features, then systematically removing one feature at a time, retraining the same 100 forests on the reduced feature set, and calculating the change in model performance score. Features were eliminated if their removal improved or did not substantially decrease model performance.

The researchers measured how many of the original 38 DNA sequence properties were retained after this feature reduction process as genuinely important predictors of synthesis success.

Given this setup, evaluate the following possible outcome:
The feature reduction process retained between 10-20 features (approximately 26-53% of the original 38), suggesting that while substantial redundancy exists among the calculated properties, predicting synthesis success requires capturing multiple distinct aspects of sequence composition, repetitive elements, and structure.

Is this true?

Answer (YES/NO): NO